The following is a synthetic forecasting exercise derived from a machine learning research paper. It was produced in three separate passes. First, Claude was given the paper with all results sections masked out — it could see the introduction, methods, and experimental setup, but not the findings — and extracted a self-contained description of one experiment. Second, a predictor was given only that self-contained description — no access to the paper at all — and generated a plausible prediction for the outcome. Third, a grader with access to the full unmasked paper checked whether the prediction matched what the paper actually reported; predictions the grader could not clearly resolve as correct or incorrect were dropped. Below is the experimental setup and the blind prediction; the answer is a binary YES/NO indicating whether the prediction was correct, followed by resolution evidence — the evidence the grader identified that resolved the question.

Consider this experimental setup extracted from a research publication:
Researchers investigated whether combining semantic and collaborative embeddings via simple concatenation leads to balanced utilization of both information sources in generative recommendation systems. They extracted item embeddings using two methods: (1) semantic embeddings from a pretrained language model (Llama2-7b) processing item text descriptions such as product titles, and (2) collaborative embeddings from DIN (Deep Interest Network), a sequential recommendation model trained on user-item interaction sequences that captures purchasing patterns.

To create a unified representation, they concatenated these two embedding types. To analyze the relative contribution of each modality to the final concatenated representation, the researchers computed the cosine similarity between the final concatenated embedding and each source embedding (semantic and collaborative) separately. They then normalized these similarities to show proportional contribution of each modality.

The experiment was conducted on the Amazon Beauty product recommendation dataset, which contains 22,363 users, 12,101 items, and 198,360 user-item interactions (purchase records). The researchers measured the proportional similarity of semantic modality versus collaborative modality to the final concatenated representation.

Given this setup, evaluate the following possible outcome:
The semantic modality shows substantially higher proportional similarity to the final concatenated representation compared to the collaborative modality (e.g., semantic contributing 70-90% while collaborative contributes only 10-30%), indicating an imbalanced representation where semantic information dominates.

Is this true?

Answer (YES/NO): YES